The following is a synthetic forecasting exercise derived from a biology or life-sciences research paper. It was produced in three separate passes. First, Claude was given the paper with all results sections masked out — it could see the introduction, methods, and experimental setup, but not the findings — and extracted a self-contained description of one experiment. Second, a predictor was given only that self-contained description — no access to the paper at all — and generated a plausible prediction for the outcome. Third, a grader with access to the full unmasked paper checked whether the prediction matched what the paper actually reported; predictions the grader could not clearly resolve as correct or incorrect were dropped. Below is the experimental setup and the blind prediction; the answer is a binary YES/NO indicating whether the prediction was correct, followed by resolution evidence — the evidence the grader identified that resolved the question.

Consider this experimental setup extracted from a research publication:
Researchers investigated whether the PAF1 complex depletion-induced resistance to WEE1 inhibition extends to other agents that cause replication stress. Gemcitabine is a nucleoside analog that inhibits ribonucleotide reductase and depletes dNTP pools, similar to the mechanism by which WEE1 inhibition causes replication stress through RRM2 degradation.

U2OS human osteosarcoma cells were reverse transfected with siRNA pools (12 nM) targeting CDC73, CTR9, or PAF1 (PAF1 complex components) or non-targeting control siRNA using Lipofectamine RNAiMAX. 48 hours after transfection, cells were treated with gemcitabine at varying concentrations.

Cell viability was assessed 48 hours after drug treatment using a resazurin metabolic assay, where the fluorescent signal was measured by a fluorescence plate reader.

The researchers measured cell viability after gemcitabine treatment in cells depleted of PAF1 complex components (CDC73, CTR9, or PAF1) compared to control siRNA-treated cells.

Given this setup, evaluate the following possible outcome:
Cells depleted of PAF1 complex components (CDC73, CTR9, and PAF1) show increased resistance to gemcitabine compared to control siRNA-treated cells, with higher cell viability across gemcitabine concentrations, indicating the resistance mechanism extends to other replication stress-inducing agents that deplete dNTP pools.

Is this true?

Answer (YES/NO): YES